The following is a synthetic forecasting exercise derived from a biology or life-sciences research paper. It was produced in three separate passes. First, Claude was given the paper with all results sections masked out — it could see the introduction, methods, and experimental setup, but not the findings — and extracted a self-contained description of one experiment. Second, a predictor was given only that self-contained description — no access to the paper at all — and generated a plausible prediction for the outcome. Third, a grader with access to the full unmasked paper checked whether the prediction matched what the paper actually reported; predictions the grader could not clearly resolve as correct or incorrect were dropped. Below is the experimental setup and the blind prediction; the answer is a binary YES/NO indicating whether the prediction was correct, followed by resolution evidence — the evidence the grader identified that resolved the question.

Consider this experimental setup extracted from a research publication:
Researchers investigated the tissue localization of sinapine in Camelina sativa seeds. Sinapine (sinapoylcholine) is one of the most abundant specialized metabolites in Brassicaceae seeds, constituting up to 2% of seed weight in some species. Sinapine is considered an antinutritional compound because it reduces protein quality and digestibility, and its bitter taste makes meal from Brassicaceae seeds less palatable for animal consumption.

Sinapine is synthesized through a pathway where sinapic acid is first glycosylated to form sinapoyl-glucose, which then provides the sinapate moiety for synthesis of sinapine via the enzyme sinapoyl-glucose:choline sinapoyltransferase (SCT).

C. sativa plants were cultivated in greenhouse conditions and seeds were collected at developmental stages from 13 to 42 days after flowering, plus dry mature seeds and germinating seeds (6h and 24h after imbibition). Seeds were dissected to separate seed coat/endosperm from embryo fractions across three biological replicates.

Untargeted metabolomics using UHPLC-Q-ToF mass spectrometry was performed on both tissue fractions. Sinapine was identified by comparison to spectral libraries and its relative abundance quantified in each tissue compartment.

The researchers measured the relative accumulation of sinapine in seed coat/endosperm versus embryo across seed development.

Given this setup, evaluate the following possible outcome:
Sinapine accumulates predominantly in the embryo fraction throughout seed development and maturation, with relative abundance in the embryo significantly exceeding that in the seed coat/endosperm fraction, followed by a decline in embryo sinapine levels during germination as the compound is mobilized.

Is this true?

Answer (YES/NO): NO